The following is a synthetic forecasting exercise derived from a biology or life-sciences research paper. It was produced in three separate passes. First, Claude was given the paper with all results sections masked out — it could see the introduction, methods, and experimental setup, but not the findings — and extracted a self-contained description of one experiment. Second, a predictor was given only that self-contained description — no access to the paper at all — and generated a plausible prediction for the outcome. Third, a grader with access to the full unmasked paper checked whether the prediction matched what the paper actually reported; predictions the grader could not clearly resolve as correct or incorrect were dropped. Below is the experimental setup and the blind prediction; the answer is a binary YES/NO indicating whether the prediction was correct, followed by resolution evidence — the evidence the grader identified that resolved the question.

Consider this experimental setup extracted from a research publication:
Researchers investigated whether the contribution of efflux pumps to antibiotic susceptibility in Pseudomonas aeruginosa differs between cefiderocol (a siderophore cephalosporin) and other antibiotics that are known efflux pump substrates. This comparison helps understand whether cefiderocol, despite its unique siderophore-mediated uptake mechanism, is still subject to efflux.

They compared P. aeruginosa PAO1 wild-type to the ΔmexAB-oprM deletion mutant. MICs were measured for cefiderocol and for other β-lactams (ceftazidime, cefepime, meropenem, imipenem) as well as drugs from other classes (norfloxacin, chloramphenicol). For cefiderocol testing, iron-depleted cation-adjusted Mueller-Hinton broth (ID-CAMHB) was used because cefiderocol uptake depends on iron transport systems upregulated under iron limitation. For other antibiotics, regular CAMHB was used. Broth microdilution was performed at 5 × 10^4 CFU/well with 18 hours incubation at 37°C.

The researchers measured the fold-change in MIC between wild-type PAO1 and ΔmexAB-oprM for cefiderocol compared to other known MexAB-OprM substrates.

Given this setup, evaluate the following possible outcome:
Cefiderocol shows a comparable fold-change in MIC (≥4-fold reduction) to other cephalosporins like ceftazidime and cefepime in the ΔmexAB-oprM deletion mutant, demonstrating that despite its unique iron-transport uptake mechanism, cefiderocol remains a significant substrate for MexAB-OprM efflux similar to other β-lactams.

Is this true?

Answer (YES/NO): NO